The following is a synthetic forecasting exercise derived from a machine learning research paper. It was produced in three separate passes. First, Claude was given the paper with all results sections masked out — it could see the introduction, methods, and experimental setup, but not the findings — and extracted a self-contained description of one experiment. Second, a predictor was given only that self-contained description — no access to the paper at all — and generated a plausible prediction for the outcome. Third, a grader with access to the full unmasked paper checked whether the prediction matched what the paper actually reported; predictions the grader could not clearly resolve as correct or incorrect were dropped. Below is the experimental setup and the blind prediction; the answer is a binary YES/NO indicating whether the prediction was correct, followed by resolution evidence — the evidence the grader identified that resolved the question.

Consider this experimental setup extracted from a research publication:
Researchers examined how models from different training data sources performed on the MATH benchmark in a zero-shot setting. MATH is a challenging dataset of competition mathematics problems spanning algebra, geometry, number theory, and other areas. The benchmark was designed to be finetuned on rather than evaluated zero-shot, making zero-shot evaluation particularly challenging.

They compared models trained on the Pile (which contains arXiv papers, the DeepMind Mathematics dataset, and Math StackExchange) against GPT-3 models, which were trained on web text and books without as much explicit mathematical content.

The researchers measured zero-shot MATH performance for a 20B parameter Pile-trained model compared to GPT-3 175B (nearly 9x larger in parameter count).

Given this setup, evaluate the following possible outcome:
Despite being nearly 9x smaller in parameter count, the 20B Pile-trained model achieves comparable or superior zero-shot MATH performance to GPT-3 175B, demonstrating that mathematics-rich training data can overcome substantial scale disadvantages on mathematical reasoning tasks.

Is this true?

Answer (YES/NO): YES